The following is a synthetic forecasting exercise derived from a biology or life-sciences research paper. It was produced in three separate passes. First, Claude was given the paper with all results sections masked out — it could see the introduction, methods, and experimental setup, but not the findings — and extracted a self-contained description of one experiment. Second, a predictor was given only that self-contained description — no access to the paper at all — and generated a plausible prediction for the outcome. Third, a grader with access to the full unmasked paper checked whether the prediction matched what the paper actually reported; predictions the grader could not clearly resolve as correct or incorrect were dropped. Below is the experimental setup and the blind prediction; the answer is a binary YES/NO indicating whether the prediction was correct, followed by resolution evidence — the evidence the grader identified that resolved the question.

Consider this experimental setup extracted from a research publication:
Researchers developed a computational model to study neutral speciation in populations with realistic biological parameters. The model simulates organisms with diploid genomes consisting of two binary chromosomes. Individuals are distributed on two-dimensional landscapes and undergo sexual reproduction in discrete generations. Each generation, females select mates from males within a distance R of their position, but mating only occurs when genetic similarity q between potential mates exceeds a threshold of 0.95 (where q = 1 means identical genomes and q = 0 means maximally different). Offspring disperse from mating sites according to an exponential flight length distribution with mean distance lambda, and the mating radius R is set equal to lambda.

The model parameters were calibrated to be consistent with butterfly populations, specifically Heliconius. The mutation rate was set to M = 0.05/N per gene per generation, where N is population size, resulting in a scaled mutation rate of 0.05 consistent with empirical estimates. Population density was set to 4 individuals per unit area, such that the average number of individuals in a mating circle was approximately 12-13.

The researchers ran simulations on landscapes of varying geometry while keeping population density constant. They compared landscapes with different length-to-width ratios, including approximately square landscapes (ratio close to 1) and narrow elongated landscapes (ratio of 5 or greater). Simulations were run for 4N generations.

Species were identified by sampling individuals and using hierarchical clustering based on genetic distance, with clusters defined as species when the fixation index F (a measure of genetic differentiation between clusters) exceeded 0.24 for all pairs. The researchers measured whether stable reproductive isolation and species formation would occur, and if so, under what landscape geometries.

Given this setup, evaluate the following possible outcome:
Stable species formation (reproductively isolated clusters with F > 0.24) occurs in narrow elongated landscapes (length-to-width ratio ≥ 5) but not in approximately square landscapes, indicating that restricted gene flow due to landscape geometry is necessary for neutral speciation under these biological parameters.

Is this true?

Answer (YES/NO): YES